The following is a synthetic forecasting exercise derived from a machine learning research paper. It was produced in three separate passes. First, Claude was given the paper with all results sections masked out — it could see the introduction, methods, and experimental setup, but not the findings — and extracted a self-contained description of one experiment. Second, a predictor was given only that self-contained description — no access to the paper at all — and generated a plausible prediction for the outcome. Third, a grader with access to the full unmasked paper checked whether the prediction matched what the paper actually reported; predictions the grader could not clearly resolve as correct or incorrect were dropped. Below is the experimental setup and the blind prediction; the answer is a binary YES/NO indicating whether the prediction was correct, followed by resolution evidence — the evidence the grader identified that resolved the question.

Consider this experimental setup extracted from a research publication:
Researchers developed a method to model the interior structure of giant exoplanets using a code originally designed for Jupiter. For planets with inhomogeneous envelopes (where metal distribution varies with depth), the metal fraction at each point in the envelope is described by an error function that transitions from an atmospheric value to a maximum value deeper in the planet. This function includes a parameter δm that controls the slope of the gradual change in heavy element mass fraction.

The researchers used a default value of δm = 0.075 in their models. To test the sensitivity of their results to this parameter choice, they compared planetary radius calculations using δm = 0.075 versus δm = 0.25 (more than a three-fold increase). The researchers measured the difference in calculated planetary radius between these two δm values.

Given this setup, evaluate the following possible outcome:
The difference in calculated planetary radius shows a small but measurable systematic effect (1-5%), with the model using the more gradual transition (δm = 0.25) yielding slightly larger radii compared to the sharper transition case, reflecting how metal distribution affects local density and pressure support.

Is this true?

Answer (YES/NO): NO